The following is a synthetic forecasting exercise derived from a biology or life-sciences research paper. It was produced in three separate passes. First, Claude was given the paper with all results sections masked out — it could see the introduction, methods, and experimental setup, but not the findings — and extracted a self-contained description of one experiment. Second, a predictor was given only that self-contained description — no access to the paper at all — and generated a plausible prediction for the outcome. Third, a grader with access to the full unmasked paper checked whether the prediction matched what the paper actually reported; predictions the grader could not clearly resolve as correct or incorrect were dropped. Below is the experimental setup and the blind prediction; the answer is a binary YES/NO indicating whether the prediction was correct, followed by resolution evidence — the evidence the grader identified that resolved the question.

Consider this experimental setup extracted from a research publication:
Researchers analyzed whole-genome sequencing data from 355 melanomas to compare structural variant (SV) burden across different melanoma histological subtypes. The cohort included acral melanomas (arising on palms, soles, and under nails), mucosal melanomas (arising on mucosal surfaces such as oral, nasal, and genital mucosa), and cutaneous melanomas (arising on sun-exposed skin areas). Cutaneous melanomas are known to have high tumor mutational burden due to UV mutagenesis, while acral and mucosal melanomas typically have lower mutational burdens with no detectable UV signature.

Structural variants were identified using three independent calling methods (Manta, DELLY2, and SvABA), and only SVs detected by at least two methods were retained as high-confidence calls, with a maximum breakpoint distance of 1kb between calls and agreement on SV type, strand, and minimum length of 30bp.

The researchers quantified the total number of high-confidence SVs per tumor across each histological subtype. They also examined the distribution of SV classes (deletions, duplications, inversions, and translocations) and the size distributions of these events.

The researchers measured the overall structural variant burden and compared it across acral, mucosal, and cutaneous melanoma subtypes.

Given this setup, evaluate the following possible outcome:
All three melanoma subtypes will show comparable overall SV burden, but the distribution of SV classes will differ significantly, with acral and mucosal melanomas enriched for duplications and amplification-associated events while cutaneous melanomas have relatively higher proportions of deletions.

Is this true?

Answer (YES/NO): NO